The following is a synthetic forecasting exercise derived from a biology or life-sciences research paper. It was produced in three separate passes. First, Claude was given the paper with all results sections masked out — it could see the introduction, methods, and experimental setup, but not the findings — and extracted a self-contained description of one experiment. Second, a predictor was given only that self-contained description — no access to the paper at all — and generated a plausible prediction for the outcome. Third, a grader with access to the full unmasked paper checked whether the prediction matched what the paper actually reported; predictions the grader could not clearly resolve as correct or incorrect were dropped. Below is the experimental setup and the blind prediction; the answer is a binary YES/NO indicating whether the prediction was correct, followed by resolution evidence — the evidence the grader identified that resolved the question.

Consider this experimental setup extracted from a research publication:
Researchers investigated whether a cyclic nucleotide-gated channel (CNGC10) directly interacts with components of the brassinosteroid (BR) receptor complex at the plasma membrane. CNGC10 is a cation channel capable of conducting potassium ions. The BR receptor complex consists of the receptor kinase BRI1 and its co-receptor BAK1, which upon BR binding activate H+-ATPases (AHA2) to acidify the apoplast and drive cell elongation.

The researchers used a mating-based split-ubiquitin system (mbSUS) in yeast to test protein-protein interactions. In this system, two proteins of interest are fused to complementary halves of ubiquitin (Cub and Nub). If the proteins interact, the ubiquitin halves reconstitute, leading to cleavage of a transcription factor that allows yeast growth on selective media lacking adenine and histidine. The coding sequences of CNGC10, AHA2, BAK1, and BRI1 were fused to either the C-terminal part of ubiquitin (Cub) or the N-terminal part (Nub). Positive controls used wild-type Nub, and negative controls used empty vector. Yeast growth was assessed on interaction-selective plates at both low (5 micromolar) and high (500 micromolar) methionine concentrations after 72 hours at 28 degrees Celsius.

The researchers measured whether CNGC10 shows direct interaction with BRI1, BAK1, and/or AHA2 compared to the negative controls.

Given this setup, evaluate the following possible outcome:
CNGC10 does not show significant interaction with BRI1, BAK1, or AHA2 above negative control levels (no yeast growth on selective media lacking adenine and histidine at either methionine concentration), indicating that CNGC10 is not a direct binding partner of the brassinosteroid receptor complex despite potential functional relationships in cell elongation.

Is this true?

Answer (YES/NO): NO